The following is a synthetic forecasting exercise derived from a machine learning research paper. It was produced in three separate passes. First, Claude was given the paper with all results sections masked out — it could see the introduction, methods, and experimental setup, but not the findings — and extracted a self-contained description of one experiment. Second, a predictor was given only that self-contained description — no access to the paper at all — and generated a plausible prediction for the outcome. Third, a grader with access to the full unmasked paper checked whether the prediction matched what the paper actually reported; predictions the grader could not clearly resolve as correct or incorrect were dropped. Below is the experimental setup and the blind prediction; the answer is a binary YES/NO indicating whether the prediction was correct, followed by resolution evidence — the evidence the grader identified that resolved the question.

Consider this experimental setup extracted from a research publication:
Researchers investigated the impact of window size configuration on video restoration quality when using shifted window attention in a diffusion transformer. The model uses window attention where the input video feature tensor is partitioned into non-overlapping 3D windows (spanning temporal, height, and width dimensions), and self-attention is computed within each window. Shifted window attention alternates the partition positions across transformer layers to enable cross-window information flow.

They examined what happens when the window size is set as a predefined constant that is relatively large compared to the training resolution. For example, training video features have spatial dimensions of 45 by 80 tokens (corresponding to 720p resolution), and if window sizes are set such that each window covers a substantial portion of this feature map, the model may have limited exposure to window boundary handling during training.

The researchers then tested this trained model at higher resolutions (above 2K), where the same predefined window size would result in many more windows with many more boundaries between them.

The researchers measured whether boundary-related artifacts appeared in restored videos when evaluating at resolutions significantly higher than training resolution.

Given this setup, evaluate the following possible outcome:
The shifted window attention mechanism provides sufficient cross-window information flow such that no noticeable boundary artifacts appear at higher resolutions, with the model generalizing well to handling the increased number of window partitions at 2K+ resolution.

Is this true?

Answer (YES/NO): NO